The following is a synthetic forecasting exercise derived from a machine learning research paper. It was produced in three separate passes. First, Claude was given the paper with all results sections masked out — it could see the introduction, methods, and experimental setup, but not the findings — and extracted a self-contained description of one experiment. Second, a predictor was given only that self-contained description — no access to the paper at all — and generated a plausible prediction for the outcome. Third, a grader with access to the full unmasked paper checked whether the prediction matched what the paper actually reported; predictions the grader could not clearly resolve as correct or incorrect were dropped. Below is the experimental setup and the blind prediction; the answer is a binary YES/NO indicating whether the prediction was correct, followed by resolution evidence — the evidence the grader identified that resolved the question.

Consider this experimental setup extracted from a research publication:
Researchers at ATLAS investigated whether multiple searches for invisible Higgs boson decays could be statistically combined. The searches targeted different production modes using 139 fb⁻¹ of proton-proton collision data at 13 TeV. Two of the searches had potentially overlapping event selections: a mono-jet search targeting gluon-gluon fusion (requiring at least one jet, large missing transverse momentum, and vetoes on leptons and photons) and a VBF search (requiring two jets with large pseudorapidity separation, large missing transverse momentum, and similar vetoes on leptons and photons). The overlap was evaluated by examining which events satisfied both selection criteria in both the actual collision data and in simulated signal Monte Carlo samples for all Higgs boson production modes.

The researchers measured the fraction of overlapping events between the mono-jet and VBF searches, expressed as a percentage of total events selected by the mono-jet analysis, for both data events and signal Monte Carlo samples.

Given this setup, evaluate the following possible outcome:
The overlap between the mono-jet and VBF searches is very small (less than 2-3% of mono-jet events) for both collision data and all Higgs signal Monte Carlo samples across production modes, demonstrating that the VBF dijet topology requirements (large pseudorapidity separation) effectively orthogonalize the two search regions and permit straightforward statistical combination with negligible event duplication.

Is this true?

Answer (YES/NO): YES